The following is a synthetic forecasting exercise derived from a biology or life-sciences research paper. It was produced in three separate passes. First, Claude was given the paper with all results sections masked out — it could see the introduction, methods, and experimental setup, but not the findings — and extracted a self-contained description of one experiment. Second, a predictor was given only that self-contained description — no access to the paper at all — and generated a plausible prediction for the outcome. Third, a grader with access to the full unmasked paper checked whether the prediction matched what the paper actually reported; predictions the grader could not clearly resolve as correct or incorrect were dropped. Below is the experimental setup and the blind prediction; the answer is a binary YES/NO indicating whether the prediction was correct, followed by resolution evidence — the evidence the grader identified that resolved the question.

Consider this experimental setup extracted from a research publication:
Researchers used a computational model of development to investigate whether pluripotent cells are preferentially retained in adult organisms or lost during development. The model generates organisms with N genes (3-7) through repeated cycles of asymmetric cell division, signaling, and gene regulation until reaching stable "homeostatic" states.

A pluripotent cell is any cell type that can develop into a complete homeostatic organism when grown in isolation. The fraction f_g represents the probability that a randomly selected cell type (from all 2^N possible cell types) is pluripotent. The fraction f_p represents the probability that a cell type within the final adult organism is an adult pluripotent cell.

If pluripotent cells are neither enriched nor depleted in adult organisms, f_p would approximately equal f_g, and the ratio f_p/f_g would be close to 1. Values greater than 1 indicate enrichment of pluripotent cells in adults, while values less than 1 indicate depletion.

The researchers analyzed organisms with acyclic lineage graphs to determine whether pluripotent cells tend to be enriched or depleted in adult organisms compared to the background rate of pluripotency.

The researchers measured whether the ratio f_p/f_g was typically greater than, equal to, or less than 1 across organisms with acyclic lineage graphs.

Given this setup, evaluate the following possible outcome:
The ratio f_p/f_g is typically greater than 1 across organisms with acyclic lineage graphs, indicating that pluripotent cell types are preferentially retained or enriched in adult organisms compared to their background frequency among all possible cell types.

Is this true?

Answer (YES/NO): YES